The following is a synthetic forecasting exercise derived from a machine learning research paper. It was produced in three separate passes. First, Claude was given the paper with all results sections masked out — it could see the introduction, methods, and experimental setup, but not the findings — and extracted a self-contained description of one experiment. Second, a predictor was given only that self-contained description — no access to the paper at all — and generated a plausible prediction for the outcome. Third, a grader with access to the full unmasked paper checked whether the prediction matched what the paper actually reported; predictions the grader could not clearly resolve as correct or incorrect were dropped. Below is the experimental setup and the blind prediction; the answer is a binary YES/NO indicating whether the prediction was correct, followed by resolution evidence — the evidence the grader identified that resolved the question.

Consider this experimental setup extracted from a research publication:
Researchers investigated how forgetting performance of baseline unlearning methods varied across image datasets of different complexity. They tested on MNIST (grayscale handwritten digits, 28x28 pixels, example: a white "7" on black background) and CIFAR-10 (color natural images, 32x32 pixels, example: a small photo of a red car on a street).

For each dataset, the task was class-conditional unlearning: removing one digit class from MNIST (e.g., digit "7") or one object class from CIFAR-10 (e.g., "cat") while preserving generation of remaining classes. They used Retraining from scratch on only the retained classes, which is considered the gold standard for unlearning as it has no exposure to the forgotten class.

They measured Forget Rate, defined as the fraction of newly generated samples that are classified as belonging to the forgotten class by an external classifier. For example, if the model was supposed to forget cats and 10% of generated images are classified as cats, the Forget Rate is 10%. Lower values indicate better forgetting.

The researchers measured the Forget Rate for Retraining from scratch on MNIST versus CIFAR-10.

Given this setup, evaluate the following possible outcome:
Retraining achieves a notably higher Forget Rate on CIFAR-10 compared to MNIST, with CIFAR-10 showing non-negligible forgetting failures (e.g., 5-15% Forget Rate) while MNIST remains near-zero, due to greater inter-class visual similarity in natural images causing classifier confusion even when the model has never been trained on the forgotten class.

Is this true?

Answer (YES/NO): YES